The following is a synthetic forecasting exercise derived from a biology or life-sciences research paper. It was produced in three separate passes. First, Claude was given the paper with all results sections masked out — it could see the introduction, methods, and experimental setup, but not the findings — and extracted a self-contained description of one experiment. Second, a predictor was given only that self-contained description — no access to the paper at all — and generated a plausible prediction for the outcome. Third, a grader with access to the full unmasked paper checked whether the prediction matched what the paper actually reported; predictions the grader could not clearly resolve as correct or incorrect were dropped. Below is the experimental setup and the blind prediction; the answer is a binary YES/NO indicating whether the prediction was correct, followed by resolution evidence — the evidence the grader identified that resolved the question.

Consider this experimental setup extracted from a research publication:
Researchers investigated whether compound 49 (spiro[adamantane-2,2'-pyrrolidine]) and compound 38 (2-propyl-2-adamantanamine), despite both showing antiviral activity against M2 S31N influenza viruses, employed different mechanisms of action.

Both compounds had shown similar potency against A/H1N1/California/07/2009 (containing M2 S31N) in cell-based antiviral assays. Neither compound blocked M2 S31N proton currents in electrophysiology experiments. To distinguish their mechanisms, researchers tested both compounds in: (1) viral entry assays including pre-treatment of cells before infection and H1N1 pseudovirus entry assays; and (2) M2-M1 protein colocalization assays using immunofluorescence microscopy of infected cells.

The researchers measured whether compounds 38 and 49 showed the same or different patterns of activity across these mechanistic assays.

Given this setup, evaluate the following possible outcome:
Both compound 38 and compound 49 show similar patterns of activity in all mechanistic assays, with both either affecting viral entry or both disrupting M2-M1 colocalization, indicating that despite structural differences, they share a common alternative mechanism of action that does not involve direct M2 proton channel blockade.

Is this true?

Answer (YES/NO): NO